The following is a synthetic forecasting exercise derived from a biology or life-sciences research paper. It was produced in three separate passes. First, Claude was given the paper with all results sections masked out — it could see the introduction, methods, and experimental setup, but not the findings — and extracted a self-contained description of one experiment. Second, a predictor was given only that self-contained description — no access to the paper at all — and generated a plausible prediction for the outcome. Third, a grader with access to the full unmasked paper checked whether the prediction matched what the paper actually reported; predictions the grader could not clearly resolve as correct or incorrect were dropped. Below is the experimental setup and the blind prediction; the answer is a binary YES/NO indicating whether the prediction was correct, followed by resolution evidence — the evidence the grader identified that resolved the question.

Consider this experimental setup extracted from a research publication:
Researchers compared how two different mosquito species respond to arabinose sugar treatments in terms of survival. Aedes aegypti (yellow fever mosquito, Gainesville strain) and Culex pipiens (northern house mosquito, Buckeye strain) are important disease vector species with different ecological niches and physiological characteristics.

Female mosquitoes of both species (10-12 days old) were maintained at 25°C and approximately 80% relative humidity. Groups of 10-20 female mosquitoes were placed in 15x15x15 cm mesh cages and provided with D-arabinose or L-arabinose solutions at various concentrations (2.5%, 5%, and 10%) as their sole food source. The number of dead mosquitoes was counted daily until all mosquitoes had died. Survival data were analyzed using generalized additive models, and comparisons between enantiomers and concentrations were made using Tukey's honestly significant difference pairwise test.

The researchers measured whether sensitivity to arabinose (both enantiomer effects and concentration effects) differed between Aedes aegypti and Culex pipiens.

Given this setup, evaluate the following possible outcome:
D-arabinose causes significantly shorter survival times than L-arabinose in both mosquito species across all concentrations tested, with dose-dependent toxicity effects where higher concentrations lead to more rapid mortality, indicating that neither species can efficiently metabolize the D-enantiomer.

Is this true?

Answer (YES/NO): NO